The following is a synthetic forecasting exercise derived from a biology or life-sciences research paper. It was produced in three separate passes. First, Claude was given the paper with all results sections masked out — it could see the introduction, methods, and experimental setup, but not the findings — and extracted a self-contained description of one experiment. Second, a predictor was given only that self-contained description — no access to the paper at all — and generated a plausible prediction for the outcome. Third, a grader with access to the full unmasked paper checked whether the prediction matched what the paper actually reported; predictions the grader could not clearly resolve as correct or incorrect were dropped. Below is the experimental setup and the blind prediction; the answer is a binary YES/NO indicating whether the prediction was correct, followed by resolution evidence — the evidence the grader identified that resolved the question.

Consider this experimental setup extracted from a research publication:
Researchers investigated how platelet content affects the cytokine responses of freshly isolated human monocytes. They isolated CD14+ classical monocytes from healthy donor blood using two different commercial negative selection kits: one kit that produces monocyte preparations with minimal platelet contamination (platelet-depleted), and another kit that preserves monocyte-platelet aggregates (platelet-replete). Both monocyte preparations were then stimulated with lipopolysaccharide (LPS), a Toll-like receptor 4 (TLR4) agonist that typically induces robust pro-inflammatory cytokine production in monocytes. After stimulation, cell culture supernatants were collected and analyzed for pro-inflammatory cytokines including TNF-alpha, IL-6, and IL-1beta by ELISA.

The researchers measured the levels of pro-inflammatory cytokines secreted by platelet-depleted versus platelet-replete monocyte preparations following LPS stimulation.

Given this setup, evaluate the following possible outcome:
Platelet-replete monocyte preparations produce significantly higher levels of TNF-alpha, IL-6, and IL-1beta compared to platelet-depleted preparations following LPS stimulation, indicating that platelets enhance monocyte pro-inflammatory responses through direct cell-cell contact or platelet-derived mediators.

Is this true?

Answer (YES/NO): YES